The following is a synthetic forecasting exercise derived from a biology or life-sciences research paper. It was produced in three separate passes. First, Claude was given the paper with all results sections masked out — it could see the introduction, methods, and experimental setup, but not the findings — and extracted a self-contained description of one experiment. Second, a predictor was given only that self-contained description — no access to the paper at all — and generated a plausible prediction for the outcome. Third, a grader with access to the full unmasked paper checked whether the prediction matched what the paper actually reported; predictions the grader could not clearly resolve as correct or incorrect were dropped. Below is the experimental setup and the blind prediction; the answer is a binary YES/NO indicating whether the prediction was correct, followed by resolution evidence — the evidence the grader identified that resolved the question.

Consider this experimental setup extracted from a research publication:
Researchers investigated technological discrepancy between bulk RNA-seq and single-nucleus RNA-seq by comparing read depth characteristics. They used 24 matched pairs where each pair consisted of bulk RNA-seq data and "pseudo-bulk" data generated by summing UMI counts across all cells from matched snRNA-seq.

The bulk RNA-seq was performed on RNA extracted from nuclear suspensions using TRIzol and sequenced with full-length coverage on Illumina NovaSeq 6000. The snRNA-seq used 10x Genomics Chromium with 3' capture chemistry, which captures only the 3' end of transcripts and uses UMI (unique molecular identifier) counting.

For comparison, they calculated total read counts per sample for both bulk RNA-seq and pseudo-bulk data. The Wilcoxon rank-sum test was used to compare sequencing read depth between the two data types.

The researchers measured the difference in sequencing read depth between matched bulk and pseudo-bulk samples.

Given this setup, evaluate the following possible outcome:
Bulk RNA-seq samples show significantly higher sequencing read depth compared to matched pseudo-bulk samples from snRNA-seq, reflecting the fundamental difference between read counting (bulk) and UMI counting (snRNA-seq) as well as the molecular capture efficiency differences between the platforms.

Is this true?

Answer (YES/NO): NO